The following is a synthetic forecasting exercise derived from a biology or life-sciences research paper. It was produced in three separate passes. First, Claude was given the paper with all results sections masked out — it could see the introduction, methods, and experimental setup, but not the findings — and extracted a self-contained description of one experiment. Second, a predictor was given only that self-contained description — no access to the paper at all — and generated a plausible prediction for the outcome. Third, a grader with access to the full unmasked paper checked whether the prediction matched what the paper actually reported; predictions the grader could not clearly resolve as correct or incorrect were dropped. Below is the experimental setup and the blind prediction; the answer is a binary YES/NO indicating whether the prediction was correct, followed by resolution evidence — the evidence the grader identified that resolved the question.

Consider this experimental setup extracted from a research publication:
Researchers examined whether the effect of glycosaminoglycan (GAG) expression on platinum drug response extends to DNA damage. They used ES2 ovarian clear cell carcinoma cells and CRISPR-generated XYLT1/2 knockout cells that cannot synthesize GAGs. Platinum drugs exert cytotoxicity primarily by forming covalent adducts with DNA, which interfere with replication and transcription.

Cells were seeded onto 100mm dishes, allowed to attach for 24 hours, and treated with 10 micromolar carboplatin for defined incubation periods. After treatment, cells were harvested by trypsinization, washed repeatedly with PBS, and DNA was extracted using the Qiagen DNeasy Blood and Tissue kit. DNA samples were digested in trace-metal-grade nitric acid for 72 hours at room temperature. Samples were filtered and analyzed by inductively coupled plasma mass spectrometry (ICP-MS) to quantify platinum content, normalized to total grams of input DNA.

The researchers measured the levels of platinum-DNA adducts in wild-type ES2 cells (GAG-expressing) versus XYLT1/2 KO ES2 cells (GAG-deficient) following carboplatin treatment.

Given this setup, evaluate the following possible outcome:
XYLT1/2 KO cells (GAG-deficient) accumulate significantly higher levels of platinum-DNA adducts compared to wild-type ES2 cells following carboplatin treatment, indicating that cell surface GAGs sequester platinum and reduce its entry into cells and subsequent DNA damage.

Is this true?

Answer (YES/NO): YES